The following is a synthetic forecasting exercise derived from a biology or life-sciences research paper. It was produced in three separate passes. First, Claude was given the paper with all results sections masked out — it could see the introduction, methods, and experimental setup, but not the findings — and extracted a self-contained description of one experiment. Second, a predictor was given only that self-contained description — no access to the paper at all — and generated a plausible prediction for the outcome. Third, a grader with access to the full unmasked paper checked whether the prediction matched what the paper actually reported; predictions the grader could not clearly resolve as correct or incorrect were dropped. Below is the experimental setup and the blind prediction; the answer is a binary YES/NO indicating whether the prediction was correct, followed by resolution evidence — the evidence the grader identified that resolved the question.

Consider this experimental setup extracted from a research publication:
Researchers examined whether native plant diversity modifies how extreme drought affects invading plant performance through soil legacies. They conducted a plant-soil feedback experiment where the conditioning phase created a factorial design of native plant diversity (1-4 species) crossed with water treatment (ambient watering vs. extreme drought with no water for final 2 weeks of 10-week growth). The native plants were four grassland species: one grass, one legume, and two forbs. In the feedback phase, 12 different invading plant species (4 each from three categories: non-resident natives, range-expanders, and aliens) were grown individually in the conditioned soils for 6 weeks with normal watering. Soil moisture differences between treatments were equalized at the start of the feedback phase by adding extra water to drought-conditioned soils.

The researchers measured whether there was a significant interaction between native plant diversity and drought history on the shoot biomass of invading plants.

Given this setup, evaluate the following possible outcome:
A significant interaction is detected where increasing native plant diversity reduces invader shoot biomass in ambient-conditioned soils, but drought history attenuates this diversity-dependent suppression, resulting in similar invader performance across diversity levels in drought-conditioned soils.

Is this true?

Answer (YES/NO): NO